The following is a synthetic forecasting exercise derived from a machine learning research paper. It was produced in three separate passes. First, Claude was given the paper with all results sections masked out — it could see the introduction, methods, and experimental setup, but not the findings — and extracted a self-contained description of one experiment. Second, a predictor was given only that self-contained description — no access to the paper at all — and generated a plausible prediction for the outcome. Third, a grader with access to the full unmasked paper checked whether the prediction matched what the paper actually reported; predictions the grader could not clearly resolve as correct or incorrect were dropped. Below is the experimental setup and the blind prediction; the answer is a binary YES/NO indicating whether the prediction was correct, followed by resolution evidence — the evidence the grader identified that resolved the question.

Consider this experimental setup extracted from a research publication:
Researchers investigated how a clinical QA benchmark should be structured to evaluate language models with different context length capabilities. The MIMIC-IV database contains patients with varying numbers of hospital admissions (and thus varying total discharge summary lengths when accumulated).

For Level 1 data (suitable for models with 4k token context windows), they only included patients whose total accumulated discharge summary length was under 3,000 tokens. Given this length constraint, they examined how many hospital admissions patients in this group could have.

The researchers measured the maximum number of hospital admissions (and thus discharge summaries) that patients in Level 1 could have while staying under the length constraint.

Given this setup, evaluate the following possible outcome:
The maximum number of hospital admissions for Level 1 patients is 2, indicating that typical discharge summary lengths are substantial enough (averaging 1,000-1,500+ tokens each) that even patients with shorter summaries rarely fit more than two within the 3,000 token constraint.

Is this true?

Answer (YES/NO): YES